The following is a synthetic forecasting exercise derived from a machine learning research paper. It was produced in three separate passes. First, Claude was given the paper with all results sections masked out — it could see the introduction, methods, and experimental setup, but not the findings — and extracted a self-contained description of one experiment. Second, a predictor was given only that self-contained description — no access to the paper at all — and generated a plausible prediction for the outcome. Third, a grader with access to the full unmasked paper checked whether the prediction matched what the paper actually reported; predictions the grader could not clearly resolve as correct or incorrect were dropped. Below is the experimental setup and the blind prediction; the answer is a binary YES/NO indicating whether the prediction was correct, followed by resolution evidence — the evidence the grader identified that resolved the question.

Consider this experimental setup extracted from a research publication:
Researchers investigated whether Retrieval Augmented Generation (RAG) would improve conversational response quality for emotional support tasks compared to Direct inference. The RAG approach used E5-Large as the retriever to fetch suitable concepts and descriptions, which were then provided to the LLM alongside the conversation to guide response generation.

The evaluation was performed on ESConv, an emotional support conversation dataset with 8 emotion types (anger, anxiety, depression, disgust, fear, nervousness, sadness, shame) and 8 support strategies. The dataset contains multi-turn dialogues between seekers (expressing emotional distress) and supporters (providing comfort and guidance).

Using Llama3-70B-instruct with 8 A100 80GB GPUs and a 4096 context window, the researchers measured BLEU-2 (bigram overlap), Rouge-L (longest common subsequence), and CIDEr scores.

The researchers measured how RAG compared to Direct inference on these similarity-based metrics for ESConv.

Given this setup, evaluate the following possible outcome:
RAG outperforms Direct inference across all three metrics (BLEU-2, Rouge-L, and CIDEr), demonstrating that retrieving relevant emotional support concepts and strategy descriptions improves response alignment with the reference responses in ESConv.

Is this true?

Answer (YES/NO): YES